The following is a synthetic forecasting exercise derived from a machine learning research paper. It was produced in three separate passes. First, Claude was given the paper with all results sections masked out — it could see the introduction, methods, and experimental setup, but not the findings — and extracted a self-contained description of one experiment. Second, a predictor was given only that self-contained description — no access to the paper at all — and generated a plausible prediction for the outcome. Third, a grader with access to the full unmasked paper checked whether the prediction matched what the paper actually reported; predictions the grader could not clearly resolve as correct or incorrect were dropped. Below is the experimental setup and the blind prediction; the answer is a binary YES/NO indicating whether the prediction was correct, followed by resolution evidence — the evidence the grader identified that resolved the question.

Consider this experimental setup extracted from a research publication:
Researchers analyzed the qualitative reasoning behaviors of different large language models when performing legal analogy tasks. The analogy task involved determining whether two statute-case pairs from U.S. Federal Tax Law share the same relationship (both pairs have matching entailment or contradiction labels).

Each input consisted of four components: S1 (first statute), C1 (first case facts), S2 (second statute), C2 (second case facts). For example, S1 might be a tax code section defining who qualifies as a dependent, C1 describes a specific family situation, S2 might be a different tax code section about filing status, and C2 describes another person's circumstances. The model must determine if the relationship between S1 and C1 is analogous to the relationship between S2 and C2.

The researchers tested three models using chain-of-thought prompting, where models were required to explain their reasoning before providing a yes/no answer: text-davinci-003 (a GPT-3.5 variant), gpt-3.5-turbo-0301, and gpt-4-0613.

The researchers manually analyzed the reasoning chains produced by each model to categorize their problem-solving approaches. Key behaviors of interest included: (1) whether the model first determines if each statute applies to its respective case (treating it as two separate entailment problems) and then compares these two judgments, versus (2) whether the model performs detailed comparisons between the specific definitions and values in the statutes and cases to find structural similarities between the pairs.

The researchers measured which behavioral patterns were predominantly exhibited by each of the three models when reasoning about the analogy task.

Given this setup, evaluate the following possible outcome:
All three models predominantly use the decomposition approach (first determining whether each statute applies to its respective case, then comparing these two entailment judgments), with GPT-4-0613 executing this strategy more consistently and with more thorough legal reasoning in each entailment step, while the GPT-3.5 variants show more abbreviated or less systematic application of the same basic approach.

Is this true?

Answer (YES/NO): NO